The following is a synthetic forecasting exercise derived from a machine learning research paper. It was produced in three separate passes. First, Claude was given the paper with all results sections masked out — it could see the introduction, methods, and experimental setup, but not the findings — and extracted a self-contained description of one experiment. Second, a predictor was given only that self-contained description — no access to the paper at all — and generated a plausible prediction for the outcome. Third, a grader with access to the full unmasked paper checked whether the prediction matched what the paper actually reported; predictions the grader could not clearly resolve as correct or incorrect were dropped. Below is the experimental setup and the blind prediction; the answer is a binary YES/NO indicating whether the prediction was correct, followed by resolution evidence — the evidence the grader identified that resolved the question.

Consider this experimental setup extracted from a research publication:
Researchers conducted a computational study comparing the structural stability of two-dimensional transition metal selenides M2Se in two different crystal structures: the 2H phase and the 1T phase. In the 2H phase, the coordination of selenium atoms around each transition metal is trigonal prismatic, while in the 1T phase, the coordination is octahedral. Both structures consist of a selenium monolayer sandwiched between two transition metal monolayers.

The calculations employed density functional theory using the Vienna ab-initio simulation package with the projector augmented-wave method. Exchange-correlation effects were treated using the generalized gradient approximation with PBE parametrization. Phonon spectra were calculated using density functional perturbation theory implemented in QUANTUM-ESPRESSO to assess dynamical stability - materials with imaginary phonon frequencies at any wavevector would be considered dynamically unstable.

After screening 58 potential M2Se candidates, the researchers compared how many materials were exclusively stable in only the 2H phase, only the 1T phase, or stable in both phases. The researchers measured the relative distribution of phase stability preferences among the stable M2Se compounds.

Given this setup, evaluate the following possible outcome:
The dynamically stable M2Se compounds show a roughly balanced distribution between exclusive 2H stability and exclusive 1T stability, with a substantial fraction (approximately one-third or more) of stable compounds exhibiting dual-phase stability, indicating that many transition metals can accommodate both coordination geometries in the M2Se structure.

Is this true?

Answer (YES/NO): YES